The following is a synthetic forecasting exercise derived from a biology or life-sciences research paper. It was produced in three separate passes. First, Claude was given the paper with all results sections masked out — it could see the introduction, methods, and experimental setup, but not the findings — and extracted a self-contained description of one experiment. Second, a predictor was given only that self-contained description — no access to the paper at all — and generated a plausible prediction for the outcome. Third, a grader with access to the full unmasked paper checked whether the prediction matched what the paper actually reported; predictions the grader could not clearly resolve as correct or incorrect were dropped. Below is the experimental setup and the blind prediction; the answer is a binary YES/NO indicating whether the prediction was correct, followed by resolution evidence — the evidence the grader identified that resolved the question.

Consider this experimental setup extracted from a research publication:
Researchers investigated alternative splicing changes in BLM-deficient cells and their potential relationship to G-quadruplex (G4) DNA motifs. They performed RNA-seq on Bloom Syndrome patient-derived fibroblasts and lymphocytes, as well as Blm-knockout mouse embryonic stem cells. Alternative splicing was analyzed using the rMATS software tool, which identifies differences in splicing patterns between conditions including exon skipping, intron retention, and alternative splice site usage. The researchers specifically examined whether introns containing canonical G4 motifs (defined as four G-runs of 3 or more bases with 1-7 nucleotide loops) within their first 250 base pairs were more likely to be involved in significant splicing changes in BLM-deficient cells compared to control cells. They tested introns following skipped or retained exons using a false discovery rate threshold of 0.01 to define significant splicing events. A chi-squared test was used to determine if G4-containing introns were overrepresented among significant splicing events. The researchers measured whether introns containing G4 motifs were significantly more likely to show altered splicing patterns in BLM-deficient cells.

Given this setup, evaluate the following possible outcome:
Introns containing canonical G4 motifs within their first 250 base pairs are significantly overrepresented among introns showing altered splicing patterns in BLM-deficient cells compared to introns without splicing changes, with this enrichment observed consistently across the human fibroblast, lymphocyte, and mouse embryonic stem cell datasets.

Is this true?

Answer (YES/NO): NO